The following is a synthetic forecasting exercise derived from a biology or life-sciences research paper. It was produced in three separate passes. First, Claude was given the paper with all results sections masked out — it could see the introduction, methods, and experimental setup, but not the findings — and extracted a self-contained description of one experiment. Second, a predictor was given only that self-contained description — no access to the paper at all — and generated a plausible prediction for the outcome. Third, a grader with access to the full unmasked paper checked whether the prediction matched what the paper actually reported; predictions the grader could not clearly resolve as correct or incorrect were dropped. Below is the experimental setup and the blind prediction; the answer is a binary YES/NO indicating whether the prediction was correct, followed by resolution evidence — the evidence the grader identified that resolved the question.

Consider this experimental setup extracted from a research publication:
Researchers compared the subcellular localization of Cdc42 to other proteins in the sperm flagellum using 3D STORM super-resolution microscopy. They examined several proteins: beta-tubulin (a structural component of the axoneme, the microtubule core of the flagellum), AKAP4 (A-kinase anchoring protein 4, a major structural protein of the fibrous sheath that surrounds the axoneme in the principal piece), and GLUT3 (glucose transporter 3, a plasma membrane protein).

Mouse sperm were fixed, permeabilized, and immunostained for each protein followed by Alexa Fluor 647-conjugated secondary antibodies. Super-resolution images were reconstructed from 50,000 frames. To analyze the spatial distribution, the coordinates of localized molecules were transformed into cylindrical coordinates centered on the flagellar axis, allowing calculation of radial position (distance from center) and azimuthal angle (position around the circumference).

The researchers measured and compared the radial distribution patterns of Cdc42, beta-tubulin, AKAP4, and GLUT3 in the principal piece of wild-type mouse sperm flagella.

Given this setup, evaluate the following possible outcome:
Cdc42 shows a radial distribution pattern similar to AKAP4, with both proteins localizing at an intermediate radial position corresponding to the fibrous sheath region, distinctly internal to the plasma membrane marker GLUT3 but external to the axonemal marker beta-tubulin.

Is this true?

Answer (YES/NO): NO